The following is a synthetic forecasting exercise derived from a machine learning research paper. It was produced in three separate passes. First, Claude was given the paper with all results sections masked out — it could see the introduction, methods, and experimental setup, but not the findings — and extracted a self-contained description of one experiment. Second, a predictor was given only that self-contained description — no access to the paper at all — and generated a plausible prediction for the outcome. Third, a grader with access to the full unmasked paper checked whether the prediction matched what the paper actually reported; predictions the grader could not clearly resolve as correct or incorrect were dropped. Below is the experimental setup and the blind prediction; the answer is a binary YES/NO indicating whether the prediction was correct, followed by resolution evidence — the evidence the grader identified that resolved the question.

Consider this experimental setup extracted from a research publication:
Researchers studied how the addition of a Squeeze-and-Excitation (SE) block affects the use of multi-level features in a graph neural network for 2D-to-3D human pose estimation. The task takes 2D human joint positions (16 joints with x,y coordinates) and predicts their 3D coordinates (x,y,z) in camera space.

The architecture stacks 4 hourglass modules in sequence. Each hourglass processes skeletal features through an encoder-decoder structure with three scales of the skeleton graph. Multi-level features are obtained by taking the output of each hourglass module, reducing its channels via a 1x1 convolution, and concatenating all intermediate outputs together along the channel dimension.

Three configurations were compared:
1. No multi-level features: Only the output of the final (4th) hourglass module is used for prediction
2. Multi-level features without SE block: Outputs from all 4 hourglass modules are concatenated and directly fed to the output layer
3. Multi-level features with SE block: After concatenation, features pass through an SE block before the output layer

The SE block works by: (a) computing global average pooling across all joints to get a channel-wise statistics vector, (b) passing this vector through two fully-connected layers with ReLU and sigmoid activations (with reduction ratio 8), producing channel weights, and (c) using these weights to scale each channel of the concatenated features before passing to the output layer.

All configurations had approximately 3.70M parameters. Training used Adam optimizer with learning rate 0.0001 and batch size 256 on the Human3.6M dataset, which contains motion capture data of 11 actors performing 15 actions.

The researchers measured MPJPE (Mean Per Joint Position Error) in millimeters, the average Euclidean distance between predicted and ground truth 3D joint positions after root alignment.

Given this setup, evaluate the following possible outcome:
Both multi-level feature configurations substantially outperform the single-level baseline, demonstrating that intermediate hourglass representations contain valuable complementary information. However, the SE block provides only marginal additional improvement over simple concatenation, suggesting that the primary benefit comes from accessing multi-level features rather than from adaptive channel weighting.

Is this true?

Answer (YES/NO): NO